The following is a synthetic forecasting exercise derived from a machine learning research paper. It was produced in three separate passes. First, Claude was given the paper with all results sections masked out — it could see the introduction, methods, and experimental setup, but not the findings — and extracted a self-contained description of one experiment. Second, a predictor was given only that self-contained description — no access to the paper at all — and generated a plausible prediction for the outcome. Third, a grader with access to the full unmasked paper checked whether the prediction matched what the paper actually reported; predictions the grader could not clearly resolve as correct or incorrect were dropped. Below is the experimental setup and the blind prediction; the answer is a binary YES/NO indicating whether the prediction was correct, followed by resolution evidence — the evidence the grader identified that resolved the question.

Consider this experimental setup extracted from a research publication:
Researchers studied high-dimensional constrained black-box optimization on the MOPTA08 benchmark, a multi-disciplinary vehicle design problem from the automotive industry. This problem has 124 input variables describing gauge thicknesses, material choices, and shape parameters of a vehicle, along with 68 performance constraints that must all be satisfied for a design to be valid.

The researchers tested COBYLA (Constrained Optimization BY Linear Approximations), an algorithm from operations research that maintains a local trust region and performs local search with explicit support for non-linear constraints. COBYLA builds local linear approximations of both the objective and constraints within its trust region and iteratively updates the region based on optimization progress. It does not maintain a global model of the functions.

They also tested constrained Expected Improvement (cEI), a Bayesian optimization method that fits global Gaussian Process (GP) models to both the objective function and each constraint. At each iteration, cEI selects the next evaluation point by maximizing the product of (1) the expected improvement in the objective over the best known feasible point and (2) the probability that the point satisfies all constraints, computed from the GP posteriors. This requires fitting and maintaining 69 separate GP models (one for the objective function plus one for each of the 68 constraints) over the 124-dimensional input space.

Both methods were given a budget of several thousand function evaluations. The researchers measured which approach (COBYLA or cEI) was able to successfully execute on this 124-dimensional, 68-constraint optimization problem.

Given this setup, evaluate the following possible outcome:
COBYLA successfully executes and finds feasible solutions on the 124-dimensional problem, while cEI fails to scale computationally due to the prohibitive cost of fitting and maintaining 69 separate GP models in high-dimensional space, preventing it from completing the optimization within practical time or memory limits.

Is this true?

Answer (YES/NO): NO